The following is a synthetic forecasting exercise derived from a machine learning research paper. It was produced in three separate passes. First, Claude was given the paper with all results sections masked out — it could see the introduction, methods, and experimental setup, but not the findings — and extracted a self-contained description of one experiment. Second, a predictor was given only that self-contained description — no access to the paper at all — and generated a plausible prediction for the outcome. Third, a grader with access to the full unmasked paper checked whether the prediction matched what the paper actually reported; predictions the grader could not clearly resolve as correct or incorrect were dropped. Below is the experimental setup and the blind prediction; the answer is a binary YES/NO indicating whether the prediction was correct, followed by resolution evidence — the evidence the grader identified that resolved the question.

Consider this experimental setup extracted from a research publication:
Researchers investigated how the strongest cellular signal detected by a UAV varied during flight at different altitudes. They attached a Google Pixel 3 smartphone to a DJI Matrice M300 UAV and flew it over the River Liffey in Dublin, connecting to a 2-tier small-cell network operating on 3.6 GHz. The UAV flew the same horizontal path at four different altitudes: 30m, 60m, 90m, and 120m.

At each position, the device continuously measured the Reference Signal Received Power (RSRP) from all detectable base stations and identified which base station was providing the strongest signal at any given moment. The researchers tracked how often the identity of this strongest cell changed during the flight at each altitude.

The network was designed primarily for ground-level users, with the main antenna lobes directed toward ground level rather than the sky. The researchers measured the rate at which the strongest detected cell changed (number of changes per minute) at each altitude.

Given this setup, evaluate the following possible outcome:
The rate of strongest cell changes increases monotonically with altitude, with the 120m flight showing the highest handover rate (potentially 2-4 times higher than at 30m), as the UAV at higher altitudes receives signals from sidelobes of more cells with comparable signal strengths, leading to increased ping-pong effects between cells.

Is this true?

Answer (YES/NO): NO